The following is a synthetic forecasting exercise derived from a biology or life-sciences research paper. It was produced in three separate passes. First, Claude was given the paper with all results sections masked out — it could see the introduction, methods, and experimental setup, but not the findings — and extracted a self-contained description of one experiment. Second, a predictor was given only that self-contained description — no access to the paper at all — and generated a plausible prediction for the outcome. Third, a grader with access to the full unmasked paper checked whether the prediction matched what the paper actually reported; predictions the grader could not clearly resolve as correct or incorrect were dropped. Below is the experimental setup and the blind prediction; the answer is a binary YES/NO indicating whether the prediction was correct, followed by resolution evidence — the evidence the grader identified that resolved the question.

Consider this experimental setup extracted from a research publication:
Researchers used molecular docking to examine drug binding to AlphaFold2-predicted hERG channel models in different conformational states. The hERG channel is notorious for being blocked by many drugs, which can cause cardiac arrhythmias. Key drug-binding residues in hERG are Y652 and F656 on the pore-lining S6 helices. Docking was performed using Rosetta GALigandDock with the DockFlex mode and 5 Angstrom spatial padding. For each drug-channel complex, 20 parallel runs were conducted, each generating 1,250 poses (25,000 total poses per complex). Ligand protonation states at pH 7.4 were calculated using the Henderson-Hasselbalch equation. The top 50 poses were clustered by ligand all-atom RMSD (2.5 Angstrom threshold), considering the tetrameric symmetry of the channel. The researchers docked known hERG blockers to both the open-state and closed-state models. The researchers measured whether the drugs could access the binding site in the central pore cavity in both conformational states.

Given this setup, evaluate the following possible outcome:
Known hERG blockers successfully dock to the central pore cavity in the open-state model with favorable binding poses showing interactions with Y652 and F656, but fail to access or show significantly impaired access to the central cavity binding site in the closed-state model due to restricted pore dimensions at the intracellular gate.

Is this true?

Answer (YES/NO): NO